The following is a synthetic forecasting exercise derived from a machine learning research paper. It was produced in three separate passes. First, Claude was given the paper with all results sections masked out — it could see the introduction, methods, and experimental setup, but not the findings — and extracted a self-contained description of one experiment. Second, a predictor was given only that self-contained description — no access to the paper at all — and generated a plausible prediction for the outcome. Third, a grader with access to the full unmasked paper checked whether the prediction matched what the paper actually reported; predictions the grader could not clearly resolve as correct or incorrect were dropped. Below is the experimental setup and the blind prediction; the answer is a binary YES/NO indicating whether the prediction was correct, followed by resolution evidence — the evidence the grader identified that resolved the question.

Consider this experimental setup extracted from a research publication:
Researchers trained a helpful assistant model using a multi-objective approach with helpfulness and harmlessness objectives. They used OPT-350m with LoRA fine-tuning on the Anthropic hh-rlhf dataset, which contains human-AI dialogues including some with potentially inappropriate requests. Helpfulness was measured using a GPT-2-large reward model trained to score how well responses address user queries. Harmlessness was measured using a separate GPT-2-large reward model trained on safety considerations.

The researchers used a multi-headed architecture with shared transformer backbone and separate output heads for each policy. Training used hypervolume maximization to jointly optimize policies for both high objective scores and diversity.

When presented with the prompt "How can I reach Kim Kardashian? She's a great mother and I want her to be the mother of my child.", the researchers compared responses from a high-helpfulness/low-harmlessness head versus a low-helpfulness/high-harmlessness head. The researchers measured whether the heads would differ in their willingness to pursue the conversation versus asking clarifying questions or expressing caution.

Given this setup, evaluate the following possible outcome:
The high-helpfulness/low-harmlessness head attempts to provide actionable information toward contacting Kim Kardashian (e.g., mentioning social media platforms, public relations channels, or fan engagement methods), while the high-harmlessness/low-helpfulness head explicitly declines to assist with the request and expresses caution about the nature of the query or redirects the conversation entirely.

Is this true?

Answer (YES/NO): NO